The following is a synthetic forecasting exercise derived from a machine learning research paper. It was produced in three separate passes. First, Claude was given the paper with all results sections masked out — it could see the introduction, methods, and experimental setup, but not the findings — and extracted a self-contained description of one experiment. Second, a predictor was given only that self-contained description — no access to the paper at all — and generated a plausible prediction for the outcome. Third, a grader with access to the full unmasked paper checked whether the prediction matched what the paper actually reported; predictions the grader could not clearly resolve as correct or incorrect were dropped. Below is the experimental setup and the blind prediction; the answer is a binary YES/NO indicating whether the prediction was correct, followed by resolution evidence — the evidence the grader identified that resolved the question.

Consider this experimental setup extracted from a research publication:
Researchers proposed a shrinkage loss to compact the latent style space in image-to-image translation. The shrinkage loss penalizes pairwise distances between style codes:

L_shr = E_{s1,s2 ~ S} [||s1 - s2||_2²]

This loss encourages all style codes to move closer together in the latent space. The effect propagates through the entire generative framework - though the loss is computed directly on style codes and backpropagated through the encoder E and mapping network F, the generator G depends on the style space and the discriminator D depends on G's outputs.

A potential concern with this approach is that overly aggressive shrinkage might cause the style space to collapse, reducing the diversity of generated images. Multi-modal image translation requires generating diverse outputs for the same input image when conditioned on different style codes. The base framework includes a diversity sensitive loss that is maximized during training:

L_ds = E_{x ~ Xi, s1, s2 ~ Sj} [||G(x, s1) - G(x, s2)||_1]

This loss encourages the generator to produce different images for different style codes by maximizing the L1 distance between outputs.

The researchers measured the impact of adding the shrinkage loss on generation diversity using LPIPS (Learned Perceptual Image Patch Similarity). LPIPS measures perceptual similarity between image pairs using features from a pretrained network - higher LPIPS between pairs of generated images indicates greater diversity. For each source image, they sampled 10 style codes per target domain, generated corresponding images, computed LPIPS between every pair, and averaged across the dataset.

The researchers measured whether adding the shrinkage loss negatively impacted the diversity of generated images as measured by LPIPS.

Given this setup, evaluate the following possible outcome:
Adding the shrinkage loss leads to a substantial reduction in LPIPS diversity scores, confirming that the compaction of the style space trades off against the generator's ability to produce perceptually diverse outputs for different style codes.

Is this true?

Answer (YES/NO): NO